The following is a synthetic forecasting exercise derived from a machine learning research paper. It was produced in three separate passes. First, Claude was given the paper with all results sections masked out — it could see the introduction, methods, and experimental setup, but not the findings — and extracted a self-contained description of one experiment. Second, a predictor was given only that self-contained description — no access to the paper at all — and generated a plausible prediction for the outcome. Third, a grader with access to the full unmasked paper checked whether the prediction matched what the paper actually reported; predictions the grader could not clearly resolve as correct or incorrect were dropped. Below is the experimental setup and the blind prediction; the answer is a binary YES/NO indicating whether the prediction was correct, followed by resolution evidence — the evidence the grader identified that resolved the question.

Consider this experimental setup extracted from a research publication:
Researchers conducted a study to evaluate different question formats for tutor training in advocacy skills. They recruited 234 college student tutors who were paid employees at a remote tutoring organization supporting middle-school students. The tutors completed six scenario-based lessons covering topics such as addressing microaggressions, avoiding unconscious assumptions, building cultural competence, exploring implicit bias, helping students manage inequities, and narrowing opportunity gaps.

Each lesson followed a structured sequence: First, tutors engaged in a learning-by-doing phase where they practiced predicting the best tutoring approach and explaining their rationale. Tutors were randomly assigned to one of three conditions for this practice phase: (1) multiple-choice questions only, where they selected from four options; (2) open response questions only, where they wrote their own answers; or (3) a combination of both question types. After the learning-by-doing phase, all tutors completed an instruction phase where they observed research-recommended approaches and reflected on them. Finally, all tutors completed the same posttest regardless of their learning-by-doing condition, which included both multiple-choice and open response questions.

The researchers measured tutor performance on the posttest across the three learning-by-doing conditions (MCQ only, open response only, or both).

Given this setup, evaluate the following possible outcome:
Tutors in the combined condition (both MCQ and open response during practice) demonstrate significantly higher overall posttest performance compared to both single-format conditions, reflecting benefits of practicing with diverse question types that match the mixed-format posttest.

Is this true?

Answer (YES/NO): NO